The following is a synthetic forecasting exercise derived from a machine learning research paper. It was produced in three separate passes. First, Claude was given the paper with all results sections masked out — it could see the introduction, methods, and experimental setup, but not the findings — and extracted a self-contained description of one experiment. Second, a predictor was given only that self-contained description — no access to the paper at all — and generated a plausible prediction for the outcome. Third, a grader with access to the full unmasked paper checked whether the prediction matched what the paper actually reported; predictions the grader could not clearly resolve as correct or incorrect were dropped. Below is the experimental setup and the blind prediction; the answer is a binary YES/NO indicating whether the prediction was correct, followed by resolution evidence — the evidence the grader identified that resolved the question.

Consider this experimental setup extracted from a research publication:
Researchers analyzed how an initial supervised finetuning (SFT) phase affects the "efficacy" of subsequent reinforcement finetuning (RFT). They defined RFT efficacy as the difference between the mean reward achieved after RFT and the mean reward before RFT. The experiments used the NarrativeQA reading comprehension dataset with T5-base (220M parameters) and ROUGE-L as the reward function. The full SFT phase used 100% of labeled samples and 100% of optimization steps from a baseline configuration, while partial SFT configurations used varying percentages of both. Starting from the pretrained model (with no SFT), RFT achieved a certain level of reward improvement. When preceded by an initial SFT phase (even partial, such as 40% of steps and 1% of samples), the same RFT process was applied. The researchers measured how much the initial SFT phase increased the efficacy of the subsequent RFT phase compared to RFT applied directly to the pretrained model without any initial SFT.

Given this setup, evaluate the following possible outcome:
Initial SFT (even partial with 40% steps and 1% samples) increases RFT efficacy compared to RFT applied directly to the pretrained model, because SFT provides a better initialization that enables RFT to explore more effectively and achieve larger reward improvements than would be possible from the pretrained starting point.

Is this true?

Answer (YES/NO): YES